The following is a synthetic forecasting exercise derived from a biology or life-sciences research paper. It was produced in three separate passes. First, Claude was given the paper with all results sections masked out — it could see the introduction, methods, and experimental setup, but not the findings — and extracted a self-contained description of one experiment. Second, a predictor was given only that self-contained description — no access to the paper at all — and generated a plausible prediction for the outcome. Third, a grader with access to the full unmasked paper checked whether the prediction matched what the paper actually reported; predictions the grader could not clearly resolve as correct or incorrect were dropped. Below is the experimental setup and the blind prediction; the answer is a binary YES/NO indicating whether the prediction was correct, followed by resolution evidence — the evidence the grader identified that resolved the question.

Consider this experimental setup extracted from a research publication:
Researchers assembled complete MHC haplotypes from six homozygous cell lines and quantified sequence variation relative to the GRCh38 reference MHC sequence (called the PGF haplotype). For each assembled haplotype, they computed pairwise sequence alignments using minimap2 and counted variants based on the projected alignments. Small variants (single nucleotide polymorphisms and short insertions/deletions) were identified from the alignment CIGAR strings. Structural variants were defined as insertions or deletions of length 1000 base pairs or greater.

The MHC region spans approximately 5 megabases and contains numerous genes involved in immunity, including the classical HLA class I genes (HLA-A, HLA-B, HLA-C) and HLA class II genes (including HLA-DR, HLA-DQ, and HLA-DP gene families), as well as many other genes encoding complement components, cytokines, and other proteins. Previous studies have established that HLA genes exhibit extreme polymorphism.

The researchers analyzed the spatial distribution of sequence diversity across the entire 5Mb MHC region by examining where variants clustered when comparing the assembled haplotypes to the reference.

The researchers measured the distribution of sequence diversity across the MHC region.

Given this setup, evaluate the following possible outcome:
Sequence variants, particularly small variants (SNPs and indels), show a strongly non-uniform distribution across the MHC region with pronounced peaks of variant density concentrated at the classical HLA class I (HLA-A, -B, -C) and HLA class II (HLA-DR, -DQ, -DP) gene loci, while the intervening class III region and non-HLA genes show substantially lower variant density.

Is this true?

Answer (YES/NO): YES